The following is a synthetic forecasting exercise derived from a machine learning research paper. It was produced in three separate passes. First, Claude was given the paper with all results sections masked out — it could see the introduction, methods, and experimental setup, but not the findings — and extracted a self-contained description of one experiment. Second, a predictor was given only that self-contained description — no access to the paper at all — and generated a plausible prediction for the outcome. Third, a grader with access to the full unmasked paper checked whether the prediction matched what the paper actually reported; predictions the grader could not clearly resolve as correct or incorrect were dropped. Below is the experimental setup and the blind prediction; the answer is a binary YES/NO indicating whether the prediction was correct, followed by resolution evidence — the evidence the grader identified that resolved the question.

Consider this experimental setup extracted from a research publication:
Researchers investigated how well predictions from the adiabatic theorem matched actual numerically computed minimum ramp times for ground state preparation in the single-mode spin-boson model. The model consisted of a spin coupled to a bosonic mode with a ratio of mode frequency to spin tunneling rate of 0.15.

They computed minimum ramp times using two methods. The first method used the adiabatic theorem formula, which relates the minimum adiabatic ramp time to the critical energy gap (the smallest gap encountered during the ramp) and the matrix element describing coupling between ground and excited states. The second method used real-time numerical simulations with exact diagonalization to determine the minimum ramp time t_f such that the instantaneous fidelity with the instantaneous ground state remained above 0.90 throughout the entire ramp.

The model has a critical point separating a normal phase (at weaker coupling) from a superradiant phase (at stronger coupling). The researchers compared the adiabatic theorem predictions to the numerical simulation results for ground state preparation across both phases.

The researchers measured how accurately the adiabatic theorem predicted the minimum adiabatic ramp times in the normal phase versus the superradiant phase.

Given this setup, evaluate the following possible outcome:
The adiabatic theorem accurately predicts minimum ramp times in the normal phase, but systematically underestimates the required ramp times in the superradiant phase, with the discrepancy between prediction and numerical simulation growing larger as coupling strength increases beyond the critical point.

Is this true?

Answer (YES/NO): NO